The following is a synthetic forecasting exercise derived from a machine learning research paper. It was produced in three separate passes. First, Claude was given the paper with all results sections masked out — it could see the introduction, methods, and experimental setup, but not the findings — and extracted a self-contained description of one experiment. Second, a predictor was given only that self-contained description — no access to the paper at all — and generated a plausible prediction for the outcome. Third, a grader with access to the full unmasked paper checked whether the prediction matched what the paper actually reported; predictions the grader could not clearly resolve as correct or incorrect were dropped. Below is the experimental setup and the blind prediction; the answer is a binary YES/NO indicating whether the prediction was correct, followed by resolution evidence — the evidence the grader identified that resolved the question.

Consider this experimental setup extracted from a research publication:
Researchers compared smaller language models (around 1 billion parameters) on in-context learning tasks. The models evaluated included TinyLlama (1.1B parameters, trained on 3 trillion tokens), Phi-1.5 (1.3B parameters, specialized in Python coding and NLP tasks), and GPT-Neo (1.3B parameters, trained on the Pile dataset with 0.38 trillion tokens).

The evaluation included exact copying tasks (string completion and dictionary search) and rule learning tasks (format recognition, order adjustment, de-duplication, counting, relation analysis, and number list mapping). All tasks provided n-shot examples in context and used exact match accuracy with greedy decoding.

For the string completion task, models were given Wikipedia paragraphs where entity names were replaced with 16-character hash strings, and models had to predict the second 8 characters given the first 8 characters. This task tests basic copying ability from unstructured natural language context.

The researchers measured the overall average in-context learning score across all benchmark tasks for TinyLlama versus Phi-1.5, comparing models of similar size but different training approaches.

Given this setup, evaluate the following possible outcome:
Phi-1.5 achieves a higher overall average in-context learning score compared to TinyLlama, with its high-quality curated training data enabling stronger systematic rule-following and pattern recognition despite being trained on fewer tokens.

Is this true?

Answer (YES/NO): NO